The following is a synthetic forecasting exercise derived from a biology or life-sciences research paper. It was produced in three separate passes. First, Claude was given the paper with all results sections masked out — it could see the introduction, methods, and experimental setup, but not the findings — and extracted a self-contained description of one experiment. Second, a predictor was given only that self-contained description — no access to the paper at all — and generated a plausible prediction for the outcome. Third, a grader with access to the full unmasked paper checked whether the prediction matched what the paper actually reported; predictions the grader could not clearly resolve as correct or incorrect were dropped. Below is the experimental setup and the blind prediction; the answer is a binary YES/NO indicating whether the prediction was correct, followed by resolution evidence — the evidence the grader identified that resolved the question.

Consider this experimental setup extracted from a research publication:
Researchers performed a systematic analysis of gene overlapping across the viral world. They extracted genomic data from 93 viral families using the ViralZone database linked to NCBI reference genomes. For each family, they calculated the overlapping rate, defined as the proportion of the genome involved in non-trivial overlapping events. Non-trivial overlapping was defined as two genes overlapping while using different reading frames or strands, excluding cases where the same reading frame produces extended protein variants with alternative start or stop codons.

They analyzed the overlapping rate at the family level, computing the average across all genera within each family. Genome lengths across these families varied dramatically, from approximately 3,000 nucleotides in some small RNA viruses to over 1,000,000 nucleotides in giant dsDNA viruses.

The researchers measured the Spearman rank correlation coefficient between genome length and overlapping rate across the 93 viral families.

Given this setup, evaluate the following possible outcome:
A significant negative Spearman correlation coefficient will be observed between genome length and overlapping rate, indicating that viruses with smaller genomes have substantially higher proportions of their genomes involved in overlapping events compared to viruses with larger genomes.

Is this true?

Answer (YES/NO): YES